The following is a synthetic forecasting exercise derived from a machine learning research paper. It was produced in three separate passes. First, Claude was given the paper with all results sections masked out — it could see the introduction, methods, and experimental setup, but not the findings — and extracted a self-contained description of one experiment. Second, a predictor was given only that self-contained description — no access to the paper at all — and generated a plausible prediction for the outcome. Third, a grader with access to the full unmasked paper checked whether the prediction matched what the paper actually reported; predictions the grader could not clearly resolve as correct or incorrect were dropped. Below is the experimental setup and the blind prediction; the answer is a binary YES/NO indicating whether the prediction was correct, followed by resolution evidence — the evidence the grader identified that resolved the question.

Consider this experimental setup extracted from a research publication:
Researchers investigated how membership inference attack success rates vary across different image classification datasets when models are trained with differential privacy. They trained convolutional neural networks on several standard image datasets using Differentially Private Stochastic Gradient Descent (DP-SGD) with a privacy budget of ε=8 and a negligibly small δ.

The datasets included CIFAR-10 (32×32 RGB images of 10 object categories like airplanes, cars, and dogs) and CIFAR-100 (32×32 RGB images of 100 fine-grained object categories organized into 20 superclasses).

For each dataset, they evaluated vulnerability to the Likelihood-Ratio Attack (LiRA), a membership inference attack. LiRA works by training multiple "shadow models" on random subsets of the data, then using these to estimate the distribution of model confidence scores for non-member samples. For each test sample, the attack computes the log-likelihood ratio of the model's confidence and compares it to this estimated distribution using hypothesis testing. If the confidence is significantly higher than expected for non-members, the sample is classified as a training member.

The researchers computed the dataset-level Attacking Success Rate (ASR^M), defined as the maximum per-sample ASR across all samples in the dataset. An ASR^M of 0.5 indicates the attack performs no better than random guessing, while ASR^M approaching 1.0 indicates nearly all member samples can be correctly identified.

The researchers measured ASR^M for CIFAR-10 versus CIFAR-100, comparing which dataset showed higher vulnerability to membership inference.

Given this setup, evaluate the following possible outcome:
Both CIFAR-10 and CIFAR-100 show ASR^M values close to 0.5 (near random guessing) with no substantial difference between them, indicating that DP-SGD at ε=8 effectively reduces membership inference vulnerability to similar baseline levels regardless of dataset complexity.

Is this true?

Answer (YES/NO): NO